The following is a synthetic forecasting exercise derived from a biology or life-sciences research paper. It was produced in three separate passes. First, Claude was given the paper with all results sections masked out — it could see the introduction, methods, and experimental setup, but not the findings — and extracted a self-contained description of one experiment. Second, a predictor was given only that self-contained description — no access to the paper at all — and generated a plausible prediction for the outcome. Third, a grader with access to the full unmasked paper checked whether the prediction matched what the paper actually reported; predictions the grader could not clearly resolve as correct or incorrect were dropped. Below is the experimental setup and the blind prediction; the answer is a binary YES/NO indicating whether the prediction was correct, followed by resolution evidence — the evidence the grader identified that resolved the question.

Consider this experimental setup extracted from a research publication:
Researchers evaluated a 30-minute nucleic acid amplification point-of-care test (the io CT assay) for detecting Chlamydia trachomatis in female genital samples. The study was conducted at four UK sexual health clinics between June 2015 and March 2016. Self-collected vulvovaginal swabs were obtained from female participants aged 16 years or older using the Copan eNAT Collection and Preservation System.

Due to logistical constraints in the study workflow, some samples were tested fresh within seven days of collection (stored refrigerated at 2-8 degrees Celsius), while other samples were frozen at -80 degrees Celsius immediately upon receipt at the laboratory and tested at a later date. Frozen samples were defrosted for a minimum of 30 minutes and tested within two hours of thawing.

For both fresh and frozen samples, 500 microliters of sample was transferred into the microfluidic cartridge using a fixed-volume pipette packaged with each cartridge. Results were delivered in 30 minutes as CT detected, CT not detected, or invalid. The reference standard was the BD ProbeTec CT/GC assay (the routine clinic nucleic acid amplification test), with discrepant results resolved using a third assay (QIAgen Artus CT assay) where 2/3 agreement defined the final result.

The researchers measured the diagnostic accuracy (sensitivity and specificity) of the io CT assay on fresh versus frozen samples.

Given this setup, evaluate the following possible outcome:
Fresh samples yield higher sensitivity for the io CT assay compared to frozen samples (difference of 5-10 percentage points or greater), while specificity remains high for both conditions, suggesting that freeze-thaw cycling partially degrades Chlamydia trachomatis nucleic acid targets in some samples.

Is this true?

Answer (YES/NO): NO